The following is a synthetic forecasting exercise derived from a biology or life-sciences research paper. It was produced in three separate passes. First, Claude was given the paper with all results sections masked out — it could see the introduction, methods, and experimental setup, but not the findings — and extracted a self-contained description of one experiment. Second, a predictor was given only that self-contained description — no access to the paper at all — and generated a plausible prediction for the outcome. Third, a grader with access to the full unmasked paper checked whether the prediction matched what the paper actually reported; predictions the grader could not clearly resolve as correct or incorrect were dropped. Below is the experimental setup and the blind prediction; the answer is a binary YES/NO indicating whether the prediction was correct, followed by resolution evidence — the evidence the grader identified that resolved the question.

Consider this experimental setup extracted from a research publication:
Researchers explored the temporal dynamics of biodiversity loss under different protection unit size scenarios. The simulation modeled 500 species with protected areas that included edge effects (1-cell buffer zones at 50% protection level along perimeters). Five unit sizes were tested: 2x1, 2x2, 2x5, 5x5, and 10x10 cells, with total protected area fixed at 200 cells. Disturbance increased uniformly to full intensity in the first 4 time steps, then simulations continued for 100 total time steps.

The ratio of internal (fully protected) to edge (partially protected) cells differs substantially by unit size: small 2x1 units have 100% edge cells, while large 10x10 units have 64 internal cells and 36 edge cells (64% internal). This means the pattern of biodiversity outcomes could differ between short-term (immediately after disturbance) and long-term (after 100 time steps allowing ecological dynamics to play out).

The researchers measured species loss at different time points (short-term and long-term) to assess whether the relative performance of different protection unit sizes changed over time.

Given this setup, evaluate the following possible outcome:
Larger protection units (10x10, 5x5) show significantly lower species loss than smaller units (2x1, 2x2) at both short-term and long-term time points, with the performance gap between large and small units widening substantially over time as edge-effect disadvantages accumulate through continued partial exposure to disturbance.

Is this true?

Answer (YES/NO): NO